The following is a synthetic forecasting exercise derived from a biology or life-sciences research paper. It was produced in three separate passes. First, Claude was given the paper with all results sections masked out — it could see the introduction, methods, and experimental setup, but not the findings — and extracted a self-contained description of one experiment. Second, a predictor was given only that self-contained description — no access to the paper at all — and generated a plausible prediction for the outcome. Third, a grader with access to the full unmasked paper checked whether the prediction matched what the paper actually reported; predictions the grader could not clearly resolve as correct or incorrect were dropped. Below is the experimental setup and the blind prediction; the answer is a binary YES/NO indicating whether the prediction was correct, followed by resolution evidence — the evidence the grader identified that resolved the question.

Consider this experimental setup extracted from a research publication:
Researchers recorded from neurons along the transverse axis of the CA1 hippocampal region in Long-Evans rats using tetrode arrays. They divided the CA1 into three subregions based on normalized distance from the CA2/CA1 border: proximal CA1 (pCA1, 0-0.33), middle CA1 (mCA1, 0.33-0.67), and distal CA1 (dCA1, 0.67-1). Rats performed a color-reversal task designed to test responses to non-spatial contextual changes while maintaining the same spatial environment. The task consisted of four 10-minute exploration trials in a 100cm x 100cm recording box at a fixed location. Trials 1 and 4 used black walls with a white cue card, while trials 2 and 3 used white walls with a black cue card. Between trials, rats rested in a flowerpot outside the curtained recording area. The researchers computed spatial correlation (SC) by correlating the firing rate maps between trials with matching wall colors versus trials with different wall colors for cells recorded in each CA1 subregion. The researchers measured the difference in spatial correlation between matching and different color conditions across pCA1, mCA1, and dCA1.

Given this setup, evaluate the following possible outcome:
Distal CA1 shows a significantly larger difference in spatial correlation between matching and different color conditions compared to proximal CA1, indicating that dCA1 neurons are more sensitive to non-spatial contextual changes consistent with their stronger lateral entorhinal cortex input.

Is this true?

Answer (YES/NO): NO